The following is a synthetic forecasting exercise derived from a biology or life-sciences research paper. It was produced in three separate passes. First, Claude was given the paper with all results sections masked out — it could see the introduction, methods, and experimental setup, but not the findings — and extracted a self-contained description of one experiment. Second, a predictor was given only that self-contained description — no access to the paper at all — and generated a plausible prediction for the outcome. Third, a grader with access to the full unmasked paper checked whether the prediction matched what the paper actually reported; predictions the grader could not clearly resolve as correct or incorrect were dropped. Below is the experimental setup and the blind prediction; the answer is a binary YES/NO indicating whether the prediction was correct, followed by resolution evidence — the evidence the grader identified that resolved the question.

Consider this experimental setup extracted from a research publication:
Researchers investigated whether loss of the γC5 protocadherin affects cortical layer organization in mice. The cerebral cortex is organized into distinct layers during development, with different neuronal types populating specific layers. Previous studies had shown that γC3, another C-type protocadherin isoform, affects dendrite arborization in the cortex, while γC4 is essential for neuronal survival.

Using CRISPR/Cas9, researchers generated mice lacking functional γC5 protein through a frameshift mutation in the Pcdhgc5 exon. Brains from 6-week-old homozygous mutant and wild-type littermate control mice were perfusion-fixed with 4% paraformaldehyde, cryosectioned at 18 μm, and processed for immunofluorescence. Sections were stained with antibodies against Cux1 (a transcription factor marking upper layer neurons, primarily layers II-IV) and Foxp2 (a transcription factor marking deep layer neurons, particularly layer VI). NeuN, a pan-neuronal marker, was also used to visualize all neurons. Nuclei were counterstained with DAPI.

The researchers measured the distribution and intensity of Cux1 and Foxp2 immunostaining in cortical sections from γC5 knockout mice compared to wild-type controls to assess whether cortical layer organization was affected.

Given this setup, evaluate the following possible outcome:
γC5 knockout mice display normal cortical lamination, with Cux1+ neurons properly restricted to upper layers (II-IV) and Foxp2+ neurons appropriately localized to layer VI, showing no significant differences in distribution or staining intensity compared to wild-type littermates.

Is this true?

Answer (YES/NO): YES